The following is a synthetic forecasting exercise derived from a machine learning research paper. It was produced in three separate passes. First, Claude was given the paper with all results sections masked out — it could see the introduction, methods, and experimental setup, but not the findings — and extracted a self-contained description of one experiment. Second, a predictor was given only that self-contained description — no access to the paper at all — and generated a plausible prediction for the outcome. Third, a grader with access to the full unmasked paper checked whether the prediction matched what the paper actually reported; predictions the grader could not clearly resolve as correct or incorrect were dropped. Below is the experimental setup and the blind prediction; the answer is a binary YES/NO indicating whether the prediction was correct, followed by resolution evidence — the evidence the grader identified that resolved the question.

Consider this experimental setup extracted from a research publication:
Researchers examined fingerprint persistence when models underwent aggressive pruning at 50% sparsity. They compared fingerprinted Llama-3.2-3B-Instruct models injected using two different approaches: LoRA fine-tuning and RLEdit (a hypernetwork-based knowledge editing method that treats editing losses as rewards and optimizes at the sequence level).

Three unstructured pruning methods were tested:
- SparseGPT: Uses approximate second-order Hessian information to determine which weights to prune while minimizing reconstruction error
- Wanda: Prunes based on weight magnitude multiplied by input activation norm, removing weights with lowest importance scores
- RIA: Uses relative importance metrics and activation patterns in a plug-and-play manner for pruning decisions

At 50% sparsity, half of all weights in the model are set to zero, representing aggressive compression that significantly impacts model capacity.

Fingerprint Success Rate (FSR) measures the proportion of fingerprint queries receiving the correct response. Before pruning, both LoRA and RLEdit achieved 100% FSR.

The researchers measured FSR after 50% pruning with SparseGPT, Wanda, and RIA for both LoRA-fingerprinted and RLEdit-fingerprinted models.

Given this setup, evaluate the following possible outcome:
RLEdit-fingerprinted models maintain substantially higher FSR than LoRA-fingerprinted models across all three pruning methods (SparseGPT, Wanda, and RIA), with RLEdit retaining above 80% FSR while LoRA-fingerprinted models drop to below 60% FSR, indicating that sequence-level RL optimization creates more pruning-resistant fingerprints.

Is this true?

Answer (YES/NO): NO